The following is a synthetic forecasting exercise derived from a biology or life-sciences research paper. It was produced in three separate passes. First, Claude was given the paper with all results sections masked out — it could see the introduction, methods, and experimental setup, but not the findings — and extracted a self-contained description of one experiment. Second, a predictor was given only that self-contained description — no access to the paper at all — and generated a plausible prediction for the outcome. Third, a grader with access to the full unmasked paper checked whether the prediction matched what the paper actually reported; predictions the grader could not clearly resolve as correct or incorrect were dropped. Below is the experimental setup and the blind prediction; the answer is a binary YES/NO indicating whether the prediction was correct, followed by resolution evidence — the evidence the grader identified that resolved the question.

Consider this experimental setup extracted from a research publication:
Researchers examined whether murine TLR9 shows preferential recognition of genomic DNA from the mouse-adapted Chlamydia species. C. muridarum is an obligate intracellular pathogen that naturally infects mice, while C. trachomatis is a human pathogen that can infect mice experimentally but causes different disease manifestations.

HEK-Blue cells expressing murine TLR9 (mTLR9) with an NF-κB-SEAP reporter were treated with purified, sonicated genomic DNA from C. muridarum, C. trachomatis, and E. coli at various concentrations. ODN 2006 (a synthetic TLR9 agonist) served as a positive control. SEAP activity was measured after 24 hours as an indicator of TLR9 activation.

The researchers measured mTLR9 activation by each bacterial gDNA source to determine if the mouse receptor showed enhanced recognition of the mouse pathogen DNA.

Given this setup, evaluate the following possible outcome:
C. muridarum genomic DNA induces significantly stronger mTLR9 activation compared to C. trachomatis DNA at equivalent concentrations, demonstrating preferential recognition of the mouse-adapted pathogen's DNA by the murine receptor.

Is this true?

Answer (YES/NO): NO